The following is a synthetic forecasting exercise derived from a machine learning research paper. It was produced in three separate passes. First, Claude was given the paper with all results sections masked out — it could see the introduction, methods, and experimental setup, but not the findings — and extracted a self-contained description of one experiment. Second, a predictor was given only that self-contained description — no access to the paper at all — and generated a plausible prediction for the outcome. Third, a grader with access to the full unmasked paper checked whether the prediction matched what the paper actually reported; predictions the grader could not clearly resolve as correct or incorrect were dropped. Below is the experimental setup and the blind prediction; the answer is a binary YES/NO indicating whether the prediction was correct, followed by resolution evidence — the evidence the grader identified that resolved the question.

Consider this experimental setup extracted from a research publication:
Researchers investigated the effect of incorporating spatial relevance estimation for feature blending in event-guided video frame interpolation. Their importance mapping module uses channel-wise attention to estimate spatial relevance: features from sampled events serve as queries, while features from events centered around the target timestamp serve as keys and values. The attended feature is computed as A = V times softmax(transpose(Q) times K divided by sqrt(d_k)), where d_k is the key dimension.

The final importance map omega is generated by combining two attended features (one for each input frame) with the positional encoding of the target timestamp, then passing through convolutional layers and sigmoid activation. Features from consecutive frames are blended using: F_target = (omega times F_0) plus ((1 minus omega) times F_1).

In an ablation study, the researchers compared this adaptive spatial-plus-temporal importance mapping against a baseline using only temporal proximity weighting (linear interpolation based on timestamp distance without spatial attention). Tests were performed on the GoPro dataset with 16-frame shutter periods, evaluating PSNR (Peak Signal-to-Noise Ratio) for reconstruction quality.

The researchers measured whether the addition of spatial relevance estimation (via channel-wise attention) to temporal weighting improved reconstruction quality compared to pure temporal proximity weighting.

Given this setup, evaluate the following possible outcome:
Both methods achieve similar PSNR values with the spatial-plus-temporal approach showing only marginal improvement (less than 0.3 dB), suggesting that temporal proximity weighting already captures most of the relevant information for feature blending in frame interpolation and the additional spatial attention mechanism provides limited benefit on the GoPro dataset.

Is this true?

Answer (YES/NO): NO